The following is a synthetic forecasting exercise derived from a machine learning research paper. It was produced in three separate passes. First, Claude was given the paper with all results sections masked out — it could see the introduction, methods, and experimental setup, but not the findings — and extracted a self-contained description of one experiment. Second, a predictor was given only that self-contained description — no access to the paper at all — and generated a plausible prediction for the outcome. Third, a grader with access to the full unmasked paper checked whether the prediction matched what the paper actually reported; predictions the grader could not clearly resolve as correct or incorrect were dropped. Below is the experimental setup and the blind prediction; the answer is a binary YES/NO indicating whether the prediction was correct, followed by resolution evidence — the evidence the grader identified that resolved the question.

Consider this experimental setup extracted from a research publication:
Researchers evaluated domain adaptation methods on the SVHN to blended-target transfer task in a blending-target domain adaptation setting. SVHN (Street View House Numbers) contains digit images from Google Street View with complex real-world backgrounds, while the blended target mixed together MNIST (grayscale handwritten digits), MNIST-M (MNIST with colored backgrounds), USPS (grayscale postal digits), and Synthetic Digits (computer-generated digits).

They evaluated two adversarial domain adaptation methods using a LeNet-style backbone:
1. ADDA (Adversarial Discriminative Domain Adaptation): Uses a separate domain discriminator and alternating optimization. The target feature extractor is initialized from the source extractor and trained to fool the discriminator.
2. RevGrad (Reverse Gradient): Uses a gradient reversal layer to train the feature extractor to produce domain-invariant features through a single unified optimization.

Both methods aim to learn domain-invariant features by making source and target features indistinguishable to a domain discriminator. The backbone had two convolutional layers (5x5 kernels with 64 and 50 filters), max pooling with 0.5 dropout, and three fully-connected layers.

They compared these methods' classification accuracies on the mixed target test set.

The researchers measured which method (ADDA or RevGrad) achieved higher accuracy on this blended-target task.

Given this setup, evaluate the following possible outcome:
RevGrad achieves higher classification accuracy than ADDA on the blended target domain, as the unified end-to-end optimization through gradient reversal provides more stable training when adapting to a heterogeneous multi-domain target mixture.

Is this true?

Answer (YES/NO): YES